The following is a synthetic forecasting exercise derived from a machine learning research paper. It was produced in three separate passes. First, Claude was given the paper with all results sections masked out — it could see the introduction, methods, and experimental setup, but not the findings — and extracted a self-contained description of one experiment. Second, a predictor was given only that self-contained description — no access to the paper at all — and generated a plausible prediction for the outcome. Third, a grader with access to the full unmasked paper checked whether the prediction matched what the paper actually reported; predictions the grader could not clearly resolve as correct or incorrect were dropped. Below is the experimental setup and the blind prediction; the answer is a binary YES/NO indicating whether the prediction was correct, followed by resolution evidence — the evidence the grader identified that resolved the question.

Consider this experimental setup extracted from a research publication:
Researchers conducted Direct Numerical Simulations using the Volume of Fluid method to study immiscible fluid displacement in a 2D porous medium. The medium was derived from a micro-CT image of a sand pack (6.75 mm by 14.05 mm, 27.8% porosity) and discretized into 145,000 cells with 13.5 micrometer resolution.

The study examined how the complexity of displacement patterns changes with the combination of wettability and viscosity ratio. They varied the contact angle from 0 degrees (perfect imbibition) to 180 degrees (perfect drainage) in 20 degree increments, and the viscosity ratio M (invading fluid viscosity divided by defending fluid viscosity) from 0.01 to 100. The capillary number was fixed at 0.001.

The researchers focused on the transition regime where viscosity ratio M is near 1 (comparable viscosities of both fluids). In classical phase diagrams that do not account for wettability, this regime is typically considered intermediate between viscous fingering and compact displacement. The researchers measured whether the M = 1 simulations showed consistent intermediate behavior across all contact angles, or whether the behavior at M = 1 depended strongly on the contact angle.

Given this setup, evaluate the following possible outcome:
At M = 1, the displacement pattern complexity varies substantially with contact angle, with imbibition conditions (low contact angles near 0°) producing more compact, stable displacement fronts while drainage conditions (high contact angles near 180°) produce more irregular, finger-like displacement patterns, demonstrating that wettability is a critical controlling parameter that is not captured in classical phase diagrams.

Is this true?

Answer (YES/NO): YES